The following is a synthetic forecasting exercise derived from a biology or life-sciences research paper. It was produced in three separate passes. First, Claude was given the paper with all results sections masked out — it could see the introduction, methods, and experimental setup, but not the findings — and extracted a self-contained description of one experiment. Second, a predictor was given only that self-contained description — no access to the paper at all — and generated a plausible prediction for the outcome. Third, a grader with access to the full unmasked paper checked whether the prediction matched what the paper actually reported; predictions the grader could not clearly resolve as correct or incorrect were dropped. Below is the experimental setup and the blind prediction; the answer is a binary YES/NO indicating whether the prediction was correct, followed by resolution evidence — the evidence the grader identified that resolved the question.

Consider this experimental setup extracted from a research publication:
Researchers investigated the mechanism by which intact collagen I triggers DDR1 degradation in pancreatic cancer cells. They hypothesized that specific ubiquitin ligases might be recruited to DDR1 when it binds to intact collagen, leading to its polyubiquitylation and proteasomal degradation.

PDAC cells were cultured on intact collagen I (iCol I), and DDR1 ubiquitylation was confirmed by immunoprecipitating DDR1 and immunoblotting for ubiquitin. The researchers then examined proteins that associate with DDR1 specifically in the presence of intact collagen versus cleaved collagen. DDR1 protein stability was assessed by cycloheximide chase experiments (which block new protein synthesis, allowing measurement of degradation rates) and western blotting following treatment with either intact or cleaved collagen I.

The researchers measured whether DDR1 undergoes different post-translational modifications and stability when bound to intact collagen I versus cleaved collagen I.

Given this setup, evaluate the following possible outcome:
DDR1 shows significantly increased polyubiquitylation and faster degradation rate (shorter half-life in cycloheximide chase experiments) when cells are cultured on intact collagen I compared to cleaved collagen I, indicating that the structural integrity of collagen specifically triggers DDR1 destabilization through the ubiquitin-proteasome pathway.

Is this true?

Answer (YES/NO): YES